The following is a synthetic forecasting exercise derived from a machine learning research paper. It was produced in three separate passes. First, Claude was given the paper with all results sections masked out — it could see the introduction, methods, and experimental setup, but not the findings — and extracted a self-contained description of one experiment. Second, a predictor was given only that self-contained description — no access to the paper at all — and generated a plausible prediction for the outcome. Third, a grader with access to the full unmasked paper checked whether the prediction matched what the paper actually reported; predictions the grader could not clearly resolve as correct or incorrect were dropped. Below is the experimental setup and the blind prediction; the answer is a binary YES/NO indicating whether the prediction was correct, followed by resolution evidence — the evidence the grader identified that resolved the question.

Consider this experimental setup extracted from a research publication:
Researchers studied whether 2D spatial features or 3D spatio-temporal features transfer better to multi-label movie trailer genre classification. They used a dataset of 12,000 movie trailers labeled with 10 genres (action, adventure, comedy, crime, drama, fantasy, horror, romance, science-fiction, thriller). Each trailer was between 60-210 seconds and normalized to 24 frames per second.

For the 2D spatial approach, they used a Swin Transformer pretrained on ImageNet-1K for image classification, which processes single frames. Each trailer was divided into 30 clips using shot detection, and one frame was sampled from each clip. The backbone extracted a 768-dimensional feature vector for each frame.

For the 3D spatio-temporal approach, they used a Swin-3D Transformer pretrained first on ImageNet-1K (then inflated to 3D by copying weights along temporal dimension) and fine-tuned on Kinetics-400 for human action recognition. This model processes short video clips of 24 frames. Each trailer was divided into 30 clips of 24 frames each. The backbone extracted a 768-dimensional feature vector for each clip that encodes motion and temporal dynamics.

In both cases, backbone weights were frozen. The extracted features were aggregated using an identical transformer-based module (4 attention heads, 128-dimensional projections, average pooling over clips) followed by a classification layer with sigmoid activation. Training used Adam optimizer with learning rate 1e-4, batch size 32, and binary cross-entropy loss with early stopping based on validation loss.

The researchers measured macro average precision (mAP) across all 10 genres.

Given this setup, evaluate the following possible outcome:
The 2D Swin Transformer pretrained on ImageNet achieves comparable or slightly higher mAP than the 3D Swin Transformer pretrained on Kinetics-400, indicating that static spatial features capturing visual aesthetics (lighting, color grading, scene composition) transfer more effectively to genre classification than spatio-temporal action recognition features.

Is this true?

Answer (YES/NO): NO